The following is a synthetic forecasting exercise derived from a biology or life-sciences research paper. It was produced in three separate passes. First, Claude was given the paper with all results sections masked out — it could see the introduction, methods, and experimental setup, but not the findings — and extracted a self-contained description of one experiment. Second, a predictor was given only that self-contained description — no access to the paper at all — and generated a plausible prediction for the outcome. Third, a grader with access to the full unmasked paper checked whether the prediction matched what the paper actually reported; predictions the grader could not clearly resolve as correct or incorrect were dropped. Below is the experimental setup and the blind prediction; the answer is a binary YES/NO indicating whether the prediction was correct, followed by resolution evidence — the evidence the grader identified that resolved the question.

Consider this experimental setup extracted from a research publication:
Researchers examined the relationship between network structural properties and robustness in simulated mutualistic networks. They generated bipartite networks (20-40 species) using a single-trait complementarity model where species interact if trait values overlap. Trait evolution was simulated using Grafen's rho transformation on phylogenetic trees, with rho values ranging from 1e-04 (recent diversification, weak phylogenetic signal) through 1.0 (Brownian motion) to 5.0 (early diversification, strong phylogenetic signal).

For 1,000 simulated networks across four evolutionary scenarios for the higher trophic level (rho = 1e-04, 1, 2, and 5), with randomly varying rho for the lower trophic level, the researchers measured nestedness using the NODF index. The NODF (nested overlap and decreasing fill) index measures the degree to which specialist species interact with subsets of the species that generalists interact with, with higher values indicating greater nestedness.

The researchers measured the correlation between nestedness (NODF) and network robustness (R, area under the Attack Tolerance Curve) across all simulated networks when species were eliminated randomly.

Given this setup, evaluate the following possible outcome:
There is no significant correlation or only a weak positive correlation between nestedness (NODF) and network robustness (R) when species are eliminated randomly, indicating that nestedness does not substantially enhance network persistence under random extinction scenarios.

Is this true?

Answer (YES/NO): NO